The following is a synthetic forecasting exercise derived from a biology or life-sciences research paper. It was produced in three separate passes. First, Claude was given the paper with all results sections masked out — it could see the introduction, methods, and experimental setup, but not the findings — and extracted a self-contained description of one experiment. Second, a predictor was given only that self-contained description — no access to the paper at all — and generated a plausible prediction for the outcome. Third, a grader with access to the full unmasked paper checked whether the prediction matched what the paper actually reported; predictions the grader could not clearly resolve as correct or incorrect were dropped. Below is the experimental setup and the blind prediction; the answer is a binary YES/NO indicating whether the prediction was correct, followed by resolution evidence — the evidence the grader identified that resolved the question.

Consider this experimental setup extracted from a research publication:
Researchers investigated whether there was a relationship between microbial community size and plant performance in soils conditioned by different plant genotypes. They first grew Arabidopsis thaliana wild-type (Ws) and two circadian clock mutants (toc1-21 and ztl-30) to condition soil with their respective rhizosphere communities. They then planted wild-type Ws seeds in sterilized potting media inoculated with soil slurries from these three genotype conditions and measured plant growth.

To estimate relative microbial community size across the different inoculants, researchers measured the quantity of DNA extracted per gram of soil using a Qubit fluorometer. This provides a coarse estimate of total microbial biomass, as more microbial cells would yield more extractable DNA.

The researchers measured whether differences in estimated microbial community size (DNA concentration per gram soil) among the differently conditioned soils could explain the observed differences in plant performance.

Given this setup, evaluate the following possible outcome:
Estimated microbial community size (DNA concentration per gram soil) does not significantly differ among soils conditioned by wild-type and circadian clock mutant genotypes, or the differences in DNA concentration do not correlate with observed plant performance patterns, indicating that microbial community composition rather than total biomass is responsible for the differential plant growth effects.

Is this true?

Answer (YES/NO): YES